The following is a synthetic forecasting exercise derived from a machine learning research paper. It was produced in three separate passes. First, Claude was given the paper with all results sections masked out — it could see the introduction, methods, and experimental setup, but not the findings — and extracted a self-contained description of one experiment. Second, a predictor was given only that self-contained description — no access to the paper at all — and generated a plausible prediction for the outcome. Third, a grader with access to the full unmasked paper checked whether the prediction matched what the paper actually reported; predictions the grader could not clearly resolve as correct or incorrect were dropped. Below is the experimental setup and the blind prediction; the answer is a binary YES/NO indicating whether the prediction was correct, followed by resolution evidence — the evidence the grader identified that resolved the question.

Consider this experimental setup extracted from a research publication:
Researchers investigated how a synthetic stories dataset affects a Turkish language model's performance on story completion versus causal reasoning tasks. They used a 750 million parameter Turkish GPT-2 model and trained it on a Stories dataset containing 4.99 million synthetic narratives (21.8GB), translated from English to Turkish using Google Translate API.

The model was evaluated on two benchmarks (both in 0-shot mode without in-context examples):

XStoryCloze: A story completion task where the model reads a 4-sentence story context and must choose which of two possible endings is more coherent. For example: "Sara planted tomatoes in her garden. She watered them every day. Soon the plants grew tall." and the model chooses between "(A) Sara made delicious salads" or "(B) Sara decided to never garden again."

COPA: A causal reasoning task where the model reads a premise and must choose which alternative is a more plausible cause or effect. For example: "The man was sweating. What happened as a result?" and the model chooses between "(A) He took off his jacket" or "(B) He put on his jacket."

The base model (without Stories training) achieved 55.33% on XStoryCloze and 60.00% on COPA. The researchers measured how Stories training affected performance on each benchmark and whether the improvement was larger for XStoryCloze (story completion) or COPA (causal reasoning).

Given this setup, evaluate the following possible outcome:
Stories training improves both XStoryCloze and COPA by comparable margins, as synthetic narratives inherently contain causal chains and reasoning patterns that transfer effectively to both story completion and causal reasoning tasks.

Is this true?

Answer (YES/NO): NO